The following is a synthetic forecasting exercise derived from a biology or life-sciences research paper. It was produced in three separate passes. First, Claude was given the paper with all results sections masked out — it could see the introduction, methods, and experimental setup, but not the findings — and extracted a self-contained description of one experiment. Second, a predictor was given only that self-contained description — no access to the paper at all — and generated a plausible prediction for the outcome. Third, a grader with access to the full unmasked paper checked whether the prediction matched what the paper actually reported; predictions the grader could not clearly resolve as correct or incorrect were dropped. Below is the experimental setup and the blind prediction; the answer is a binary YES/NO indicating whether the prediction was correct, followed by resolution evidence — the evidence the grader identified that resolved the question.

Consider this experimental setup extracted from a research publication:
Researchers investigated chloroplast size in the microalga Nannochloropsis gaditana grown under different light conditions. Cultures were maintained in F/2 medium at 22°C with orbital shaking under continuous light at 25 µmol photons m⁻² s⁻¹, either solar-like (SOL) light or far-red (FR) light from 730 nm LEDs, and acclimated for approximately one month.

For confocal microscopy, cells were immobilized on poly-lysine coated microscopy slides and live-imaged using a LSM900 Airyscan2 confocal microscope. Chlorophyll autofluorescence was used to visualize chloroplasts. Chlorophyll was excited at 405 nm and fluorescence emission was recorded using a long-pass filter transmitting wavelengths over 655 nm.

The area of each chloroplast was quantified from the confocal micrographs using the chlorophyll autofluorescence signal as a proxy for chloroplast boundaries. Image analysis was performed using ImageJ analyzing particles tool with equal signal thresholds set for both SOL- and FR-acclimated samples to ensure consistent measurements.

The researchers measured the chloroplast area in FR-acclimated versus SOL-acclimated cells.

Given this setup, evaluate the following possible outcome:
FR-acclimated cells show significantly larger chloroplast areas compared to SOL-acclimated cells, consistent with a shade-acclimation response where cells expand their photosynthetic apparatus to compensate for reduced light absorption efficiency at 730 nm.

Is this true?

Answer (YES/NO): YES